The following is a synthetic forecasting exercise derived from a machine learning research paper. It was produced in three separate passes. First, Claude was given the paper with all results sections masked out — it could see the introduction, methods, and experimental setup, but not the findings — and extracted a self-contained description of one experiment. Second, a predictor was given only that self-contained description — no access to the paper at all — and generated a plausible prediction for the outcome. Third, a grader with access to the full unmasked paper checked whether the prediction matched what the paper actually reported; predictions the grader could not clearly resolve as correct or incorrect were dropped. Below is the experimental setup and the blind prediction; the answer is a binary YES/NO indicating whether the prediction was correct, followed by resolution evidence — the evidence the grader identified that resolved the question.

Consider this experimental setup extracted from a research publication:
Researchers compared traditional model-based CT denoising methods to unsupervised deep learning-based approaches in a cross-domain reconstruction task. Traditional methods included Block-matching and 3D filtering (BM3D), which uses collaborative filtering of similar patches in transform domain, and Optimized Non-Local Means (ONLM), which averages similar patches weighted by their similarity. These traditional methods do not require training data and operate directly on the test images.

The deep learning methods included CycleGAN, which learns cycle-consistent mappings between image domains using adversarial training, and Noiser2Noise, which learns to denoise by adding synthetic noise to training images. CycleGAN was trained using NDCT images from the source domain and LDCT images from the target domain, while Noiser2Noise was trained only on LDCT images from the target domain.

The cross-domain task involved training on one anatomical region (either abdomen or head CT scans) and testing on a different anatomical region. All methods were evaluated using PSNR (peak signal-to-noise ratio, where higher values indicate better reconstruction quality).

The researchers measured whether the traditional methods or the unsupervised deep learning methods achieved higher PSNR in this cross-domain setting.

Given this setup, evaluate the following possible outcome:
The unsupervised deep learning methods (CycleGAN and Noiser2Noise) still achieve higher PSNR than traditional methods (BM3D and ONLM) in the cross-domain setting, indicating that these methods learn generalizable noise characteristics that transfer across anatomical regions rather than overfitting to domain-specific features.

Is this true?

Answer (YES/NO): NO